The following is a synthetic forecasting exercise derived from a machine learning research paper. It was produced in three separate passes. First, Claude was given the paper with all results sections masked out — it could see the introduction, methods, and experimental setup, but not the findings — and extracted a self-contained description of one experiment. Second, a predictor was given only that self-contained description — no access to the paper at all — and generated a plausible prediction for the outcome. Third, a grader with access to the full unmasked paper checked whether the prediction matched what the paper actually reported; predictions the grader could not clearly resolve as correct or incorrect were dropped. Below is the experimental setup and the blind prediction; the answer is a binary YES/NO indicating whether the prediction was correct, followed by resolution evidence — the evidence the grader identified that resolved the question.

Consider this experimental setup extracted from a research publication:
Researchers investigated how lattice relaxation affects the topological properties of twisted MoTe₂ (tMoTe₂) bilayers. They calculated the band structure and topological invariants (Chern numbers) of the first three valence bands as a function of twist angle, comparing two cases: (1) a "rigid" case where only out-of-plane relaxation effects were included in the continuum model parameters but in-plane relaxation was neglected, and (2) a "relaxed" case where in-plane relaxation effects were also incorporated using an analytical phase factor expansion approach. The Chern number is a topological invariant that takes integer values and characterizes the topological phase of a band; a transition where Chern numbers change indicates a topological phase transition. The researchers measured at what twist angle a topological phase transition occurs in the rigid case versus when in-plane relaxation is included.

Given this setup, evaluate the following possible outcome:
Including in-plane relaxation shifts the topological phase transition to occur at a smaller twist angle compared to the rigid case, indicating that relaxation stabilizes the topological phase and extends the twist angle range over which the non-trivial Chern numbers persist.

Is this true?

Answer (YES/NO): NO